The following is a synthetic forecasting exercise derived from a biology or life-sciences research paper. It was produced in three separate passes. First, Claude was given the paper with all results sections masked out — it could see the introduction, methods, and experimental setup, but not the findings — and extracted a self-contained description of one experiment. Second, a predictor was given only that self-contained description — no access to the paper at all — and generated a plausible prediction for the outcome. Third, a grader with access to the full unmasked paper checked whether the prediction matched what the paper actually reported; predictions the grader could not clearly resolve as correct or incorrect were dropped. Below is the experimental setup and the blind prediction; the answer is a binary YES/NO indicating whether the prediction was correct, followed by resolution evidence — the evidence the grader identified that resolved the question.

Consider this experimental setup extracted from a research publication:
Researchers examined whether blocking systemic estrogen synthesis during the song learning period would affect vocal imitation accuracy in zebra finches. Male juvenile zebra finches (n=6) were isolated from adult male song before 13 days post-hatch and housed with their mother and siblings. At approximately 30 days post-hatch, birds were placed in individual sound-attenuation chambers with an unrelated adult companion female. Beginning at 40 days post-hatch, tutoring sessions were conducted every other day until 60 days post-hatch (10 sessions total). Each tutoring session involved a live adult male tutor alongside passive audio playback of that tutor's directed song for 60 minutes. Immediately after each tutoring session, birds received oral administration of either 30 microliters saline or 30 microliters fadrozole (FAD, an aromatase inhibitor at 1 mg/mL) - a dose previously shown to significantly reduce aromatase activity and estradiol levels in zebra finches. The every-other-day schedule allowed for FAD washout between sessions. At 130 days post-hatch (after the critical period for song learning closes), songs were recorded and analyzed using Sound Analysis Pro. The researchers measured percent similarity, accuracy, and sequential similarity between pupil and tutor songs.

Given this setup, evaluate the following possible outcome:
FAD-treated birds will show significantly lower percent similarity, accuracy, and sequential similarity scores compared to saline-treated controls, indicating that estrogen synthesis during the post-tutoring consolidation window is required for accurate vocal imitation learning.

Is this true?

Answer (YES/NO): NO